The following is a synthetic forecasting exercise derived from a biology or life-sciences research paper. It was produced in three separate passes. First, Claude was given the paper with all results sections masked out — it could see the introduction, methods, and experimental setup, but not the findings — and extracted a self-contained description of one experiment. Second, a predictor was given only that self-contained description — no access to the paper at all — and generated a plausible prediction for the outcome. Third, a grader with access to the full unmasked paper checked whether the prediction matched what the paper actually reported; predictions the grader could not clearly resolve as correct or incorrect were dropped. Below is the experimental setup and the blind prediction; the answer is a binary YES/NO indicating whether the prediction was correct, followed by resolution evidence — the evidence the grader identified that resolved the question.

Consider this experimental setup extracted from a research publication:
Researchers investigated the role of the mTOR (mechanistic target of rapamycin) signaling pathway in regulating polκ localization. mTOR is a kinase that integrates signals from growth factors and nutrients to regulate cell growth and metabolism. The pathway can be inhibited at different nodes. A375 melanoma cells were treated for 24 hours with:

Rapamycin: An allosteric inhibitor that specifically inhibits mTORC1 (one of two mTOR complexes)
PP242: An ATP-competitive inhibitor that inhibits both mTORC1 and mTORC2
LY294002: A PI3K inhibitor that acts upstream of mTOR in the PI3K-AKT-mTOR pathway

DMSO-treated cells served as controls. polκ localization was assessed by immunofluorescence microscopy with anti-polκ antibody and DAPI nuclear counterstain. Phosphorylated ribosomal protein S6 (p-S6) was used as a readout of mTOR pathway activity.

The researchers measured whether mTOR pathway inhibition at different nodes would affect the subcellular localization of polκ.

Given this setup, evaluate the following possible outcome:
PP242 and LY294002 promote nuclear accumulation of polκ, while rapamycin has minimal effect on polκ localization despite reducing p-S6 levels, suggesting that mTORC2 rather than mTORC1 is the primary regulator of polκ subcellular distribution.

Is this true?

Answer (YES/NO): NO